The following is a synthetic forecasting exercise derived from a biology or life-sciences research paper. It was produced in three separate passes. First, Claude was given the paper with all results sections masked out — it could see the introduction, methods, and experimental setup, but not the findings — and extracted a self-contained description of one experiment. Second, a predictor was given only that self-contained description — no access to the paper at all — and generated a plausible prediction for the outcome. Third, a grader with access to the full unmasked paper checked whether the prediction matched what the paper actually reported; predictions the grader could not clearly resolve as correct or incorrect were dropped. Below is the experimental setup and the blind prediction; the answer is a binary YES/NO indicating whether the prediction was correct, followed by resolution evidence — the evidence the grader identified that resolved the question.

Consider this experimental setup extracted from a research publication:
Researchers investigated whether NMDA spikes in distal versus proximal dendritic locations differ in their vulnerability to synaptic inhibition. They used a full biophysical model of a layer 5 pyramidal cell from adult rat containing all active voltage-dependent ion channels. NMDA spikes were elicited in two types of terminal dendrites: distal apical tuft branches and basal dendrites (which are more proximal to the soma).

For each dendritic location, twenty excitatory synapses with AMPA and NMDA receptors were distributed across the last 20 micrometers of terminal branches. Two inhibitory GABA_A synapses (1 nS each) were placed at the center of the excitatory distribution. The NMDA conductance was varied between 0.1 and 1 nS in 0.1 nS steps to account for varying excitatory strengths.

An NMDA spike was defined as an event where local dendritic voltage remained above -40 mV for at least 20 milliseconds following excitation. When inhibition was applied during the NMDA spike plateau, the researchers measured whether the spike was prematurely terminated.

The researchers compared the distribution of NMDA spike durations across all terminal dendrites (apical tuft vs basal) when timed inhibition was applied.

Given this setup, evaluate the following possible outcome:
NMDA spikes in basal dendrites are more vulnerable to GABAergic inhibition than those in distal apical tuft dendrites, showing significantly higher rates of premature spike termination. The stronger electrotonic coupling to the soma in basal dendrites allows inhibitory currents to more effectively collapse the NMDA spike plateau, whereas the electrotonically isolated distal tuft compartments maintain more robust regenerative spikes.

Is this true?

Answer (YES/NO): NO